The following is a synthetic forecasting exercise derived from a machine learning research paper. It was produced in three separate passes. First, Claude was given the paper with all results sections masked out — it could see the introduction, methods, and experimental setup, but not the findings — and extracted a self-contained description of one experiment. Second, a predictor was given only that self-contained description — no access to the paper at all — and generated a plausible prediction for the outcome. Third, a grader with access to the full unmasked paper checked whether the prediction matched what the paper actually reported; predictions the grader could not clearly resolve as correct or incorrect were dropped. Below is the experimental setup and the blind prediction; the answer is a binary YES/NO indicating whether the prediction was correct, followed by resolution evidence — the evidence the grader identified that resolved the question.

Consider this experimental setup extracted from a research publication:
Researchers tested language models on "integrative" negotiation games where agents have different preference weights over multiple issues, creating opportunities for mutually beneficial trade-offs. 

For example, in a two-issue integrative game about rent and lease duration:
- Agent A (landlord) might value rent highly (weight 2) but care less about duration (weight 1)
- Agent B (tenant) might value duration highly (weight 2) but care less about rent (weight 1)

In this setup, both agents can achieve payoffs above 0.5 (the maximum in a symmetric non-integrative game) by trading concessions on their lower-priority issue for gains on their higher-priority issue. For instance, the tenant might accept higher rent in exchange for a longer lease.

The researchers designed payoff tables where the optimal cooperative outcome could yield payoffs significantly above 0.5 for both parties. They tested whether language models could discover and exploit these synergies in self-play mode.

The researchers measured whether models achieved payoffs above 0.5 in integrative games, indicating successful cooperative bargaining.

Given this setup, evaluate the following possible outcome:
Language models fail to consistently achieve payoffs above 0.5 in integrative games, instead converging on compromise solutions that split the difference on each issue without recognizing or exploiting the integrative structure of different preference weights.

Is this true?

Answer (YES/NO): NO